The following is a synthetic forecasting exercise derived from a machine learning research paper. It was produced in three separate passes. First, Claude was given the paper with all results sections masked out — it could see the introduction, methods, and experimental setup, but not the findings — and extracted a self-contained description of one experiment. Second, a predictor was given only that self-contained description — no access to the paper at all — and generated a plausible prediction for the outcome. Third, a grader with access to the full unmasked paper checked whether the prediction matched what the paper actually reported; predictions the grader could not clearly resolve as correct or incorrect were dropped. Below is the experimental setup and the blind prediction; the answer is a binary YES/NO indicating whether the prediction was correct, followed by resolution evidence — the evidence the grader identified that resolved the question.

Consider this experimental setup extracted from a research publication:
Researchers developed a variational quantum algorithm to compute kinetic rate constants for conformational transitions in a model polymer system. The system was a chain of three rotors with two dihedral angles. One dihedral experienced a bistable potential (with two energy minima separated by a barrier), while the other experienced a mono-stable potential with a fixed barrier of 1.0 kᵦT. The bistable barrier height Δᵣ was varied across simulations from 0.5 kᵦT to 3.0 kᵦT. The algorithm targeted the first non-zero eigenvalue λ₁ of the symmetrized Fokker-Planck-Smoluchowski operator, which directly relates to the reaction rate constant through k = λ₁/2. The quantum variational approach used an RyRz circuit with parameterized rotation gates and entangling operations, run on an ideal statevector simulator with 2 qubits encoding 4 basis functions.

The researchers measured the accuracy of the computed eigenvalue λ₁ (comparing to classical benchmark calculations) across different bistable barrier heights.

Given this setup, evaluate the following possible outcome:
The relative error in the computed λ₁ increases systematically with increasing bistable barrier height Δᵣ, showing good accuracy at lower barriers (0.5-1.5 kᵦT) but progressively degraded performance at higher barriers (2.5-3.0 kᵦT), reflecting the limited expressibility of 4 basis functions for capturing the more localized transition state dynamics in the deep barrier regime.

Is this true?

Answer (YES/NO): NO